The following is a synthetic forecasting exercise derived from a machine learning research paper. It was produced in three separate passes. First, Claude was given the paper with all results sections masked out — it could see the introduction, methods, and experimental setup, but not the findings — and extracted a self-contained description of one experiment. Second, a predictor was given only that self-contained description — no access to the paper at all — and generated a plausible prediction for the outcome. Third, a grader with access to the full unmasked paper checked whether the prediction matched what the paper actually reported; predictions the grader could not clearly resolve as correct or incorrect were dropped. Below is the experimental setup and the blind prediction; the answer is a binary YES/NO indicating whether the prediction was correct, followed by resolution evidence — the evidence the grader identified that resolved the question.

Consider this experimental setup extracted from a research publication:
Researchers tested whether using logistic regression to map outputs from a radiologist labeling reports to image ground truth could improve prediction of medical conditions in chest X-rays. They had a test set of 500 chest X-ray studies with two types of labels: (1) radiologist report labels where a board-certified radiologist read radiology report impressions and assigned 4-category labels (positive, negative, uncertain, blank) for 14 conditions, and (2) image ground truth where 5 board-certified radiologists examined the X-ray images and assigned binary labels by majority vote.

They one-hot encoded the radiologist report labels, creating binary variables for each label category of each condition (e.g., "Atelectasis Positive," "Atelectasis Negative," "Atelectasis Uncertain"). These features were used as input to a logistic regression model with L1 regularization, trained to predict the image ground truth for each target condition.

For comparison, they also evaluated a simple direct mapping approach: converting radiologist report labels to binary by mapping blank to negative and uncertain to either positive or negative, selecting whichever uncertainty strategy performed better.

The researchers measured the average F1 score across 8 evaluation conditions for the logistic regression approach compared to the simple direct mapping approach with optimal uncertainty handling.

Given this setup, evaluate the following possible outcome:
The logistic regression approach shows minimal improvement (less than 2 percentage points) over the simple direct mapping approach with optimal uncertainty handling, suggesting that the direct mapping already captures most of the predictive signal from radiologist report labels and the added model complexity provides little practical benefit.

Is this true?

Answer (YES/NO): NO